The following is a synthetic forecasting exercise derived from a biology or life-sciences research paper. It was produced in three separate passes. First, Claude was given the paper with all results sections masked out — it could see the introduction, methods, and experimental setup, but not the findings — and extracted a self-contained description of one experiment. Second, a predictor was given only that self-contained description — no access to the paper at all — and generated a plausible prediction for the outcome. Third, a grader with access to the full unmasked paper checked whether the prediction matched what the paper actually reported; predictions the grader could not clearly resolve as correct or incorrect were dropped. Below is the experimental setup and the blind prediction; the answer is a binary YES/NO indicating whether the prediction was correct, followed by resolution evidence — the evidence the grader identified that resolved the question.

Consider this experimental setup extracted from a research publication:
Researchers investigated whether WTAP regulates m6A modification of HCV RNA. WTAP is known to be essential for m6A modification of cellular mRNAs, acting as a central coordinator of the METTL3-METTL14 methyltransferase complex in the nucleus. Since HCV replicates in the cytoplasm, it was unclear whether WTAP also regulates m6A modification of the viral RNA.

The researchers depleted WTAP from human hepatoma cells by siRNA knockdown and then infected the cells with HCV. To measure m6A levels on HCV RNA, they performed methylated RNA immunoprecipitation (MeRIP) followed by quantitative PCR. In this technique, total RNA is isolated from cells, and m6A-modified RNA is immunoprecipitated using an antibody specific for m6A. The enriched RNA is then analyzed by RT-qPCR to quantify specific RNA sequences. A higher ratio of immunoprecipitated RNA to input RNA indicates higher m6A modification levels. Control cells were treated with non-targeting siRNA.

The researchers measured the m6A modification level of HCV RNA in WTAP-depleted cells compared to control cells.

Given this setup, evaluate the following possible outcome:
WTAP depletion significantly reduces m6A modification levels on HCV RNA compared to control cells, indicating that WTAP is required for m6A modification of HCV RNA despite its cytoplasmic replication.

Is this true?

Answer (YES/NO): YES